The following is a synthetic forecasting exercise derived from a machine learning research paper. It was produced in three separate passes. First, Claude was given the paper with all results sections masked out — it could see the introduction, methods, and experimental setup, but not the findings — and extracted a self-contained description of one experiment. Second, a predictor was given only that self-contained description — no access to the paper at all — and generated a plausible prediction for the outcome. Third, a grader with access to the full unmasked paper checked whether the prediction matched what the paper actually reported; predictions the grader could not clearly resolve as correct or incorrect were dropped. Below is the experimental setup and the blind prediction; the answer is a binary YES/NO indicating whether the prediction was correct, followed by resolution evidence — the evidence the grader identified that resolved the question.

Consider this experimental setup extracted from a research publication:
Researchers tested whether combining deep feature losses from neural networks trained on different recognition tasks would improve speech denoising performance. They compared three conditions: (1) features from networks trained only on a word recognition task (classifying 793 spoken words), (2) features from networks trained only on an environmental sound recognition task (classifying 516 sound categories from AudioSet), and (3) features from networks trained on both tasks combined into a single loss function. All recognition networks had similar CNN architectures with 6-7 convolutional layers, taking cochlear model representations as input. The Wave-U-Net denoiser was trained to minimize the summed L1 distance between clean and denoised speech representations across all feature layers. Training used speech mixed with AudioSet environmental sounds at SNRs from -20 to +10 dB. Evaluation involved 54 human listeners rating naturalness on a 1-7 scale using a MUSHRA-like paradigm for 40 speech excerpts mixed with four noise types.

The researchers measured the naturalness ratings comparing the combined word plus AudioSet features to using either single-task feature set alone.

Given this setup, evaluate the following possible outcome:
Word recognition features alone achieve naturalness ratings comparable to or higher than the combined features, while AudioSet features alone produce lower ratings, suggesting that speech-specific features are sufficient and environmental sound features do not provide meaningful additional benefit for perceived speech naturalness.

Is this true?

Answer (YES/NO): NO